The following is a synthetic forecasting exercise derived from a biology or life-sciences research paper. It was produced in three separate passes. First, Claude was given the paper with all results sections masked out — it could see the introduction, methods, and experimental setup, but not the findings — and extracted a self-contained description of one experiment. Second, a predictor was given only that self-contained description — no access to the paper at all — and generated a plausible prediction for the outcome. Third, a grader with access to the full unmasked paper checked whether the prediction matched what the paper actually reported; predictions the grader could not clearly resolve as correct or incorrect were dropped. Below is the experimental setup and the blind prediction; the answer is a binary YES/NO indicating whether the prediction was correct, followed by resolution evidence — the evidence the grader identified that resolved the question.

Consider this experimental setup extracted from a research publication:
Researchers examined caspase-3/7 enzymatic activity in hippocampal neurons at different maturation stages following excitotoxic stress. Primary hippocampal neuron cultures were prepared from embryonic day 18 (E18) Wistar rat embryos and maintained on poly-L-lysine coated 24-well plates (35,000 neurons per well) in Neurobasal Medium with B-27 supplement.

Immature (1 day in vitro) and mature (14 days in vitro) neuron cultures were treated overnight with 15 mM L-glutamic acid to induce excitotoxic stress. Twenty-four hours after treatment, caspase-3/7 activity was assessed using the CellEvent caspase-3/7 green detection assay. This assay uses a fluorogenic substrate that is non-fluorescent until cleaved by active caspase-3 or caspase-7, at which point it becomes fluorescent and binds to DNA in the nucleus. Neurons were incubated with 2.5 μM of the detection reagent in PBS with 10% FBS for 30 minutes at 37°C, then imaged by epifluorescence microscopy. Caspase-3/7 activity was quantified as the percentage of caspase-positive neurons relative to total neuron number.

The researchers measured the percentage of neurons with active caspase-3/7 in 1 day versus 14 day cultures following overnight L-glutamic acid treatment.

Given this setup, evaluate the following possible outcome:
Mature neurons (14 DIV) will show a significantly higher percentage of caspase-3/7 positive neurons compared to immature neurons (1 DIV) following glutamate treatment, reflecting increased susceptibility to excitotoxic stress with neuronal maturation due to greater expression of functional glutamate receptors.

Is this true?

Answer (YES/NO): NO